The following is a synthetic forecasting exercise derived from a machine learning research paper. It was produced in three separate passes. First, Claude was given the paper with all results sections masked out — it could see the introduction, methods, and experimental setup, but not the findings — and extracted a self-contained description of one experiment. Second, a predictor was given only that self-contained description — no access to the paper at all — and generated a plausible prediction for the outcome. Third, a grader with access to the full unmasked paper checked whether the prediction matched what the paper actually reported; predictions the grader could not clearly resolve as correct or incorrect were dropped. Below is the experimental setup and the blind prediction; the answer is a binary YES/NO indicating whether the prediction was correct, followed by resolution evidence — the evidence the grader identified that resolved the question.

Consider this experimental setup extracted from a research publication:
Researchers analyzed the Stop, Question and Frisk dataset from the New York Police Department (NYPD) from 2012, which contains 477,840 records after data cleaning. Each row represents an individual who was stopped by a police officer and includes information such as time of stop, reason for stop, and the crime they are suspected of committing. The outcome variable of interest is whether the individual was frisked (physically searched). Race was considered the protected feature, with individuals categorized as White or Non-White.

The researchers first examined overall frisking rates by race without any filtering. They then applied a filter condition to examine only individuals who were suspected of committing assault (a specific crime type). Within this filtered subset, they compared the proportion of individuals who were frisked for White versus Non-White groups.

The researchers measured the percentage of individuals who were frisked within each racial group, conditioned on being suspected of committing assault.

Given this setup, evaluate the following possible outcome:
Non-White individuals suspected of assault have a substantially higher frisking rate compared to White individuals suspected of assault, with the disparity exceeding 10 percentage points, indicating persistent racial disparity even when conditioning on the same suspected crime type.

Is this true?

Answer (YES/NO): NO